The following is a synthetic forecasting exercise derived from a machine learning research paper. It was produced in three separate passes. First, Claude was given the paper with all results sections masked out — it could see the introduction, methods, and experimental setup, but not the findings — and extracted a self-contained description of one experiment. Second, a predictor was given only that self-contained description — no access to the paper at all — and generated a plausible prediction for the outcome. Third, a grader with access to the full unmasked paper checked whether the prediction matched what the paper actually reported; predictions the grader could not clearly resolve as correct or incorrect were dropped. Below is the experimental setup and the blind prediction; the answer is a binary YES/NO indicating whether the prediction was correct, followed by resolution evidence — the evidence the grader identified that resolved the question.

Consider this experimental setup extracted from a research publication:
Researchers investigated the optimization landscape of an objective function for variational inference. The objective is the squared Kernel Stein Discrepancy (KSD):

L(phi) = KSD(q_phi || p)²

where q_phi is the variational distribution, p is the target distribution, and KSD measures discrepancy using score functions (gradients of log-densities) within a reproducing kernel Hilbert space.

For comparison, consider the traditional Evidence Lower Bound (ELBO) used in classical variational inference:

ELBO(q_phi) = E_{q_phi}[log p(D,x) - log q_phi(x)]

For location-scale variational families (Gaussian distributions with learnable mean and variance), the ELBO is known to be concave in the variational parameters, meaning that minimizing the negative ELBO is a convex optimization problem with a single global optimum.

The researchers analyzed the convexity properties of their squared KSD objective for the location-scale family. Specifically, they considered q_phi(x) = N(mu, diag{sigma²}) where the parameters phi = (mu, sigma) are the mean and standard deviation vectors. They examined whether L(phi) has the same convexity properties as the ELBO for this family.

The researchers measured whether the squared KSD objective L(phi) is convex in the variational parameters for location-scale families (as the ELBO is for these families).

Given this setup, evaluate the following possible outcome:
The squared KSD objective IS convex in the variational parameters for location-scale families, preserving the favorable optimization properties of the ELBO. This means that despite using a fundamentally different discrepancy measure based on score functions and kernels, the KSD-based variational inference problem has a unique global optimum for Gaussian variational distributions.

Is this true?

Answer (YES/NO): NO